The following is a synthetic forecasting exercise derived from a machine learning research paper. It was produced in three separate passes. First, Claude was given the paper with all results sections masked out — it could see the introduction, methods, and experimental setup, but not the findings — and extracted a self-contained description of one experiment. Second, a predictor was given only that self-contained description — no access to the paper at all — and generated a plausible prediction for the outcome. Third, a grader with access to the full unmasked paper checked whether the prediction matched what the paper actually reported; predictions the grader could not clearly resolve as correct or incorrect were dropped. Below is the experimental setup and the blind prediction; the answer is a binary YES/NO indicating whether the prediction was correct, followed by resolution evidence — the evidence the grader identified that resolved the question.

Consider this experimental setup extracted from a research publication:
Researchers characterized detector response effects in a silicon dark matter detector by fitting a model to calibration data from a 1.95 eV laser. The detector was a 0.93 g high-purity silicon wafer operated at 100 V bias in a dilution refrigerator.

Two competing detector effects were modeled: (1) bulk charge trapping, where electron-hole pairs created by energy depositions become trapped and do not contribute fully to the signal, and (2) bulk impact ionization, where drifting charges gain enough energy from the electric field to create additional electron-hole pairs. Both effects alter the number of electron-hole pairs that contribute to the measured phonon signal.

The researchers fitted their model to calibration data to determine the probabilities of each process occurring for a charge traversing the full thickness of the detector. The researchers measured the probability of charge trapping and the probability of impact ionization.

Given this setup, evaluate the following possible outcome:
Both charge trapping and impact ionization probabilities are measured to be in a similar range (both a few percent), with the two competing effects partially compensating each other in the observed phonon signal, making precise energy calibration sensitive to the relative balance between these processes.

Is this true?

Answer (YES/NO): NO